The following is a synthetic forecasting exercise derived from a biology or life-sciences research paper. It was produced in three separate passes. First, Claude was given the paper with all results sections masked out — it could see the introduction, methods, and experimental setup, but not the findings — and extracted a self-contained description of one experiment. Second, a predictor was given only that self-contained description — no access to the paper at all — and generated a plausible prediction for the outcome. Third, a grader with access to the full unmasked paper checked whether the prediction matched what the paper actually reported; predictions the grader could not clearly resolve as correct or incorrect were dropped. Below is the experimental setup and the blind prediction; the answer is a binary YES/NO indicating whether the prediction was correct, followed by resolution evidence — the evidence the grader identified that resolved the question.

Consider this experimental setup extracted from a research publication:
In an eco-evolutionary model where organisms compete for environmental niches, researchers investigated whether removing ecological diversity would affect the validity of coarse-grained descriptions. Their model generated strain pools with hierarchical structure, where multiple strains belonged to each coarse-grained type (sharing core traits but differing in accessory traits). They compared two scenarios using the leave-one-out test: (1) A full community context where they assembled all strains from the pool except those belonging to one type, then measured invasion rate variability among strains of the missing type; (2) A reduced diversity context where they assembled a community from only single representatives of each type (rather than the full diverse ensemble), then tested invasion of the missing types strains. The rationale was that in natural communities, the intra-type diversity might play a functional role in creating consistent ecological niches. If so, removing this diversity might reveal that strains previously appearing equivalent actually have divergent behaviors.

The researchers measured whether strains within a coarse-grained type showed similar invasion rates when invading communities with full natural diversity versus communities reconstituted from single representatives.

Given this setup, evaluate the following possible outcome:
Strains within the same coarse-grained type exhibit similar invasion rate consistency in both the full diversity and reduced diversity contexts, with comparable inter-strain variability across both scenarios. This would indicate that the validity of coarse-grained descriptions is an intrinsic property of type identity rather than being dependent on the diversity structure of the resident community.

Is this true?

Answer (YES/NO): NO